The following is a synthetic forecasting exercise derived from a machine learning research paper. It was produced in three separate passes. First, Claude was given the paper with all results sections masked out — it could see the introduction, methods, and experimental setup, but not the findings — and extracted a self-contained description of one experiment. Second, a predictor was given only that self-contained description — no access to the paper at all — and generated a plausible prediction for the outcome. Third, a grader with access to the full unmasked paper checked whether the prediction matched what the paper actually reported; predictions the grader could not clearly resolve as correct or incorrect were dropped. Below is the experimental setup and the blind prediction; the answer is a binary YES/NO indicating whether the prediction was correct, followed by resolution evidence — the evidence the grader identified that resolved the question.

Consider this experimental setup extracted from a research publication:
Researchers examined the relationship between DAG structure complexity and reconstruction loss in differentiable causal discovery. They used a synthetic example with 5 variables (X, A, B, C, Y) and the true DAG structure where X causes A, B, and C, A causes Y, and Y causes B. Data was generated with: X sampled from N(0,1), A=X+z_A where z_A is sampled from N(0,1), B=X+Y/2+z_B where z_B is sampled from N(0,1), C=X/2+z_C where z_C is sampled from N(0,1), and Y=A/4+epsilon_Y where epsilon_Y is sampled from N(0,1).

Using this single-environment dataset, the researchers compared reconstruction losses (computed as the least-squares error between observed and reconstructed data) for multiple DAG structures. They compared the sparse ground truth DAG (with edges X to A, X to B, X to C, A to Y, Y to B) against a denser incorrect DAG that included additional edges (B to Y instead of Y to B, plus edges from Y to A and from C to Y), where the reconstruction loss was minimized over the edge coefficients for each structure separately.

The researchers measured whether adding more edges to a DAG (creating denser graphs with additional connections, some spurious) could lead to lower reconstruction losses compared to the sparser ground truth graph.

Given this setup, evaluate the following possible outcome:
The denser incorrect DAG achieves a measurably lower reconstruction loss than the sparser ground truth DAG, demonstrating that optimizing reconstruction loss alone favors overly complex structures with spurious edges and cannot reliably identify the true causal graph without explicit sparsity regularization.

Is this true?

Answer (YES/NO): YES